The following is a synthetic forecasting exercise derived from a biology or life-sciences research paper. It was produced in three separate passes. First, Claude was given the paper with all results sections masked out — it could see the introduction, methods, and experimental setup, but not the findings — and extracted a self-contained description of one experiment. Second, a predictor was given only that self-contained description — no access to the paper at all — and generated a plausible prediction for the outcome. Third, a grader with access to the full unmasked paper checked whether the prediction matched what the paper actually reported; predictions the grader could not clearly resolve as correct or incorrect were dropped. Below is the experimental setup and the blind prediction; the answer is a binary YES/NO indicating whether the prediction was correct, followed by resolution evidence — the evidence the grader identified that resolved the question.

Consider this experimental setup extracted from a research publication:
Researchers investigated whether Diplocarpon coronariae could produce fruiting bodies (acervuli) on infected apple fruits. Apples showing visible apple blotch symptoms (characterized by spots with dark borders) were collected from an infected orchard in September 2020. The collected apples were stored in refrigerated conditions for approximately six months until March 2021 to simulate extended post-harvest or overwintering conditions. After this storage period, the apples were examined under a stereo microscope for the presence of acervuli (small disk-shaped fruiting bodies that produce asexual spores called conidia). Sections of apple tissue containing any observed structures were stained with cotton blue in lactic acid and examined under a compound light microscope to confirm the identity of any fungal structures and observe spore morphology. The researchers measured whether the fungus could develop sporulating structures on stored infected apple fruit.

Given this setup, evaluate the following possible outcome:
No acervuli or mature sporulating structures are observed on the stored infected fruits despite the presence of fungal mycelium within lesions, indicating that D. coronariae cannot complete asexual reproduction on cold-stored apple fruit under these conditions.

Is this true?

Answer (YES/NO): NO